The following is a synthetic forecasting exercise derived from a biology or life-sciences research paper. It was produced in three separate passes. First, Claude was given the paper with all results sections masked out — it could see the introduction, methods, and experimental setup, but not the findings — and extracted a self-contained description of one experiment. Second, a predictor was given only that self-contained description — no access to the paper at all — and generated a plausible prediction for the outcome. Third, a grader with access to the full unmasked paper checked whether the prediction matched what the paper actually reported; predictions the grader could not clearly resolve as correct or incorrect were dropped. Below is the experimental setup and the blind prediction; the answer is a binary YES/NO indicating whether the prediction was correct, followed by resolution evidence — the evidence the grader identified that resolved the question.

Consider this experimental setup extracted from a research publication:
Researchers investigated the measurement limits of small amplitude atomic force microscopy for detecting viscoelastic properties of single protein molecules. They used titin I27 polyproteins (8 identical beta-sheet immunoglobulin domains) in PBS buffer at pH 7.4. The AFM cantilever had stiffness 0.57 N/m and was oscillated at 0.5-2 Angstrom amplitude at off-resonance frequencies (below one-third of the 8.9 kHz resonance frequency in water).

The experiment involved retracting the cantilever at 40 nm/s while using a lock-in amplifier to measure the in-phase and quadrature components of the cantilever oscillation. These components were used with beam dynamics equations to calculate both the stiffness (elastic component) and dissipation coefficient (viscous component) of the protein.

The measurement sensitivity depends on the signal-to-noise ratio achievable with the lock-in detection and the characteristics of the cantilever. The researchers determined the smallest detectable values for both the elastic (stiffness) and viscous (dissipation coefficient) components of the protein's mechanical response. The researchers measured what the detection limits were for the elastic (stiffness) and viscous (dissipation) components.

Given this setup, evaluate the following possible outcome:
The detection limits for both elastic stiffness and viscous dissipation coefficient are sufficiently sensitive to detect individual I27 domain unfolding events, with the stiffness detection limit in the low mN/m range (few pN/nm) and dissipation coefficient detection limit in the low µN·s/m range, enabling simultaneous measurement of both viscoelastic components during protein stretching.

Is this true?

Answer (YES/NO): YES